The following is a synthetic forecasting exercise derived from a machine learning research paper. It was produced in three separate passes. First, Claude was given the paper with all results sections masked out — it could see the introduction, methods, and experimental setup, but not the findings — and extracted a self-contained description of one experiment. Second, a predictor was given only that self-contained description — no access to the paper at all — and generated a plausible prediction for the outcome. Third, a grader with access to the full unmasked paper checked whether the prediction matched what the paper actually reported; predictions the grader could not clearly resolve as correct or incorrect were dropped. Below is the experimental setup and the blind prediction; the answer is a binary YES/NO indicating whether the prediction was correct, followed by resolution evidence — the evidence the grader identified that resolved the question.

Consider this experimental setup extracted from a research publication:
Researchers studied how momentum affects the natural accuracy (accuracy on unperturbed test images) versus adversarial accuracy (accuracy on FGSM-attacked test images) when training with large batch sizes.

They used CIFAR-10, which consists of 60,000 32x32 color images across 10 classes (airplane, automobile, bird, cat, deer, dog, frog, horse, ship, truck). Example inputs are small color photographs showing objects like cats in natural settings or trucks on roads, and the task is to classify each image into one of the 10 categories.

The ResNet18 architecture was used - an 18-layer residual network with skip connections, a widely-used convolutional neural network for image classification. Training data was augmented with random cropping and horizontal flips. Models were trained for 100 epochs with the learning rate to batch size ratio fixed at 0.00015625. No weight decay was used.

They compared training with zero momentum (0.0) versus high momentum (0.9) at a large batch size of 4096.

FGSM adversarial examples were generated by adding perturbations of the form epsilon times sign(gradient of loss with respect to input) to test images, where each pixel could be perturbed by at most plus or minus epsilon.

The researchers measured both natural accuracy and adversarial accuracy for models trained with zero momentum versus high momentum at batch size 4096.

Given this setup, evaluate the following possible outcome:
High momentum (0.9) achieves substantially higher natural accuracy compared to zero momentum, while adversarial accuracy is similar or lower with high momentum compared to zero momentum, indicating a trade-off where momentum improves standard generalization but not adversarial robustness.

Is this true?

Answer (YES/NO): NO